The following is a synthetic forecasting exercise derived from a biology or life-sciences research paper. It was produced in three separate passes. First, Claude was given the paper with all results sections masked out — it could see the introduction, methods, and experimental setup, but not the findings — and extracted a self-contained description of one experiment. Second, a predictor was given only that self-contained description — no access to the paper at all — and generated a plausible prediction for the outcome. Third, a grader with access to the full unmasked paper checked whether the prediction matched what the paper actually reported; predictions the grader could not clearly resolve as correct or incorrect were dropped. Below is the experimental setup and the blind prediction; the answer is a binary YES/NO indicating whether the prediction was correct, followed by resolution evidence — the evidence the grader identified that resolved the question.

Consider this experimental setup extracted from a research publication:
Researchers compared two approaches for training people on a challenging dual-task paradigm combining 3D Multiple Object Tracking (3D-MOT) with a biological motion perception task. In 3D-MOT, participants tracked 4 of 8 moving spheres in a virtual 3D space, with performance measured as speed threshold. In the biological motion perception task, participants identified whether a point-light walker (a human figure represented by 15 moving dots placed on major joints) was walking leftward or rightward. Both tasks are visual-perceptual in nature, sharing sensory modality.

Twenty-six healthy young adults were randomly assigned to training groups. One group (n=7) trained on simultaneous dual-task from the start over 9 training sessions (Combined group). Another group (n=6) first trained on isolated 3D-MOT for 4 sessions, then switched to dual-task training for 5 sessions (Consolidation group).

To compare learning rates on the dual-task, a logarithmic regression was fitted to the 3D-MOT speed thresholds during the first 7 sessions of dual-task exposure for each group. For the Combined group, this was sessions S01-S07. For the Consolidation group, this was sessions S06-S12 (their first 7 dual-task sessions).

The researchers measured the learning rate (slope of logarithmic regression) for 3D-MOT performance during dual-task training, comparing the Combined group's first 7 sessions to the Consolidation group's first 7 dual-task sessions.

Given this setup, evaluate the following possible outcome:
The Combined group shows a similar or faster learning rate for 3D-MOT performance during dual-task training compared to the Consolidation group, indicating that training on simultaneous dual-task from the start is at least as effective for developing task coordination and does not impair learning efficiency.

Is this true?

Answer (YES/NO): YES